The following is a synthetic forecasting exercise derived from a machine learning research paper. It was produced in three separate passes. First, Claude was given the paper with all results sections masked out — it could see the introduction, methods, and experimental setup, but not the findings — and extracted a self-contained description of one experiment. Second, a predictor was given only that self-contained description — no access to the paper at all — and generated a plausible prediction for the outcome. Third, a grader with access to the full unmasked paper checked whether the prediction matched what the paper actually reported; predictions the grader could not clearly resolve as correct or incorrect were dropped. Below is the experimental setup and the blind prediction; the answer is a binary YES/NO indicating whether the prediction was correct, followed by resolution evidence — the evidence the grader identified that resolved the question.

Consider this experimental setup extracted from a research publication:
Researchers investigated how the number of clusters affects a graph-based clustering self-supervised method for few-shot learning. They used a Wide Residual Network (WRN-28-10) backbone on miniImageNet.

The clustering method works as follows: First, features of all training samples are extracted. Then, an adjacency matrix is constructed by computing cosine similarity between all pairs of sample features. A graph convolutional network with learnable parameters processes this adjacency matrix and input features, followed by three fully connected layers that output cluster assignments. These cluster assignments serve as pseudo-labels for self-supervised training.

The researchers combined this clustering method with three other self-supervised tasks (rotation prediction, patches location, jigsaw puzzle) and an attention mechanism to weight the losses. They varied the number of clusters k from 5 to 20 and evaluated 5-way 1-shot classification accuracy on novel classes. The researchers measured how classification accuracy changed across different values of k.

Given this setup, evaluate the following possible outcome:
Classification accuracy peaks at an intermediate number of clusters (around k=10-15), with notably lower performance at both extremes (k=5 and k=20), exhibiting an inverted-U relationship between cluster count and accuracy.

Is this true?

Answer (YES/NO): NO